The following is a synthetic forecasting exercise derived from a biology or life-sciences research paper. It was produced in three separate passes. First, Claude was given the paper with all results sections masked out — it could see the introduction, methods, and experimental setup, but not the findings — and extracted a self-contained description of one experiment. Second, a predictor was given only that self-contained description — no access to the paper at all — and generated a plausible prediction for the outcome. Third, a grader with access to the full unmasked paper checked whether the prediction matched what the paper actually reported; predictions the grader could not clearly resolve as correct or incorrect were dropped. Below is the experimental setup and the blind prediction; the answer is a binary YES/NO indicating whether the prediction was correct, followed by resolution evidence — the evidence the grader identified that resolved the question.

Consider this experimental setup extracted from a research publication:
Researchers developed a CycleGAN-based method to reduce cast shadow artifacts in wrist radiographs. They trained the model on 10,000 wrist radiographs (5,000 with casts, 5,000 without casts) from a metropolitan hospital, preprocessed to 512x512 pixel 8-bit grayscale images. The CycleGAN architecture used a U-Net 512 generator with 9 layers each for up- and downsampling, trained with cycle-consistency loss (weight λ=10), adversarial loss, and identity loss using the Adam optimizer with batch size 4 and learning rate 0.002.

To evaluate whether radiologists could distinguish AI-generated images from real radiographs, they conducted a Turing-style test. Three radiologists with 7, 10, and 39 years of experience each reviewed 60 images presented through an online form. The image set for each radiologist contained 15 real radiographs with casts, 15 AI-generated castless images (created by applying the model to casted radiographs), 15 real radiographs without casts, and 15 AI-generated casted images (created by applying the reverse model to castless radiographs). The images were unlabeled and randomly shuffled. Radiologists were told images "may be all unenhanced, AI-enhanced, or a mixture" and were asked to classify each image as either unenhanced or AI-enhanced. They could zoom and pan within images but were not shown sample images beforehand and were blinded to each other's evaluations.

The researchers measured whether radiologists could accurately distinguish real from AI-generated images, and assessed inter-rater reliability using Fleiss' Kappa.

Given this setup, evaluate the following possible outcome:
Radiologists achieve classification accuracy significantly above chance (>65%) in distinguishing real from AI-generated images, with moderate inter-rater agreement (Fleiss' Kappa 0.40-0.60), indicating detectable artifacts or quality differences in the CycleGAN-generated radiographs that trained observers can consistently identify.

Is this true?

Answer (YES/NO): NO